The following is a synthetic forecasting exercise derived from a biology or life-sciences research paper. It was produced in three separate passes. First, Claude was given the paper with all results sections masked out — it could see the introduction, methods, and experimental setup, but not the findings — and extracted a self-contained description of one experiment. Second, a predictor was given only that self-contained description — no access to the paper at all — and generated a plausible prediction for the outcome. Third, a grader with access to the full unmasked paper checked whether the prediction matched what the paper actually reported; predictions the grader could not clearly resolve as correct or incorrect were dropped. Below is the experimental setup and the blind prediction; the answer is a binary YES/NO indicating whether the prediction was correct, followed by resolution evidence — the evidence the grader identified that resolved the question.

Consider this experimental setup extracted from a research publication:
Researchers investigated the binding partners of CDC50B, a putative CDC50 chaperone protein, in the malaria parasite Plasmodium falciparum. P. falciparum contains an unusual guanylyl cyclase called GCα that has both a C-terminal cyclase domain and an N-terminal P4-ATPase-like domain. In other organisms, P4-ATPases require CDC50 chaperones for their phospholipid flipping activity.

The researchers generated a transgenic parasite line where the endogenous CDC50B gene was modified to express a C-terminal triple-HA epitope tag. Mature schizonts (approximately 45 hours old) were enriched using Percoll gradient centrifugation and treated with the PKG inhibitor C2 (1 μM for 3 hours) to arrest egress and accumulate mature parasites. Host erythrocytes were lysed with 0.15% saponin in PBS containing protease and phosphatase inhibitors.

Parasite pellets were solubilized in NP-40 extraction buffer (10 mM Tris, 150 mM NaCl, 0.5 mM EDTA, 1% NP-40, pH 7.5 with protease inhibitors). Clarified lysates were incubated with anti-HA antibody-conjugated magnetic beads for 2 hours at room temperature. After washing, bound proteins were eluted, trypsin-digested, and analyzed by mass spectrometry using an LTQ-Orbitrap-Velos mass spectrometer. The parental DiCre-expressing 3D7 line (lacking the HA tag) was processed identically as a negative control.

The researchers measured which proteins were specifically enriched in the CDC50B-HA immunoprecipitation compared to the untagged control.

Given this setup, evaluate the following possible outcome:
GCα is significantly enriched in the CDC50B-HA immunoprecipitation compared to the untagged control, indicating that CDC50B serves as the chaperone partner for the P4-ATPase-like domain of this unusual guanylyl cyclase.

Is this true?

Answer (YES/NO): YES